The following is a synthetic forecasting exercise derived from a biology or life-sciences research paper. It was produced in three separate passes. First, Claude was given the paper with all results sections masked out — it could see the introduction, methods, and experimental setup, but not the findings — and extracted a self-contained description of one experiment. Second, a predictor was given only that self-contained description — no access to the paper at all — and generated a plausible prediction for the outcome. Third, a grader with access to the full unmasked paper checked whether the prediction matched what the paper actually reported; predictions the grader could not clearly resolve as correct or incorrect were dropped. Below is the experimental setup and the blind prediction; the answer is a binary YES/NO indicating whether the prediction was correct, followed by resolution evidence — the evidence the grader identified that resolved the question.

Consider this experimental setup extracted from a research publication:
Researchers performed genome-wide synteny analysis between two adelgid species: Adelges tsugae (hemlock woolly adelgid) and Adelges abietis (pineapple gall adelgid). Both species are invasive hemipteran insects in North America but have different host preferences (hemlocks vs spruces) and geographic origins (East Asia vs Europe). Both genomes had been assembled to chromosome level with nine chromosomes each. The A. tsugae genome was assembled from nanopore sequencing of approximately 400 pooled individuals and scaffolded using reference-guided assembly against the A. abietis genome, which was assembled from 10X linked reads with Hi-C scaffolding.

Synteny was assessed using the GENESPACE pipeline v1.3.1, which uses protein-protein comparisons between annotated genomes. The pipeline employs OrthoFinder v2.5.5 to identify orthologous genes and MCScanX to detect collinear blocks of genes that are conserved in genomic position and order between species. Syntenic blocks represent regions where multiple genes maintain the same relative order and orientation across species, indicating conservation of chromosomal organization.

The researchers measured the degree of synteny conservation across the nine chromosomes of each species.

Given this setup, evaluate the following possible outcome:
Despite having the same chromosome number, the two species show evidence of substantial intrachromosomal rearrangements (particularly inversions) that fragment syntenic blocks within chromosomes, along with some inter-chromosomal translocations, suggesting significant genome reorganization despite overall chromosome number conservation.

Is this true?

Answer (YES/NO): NO